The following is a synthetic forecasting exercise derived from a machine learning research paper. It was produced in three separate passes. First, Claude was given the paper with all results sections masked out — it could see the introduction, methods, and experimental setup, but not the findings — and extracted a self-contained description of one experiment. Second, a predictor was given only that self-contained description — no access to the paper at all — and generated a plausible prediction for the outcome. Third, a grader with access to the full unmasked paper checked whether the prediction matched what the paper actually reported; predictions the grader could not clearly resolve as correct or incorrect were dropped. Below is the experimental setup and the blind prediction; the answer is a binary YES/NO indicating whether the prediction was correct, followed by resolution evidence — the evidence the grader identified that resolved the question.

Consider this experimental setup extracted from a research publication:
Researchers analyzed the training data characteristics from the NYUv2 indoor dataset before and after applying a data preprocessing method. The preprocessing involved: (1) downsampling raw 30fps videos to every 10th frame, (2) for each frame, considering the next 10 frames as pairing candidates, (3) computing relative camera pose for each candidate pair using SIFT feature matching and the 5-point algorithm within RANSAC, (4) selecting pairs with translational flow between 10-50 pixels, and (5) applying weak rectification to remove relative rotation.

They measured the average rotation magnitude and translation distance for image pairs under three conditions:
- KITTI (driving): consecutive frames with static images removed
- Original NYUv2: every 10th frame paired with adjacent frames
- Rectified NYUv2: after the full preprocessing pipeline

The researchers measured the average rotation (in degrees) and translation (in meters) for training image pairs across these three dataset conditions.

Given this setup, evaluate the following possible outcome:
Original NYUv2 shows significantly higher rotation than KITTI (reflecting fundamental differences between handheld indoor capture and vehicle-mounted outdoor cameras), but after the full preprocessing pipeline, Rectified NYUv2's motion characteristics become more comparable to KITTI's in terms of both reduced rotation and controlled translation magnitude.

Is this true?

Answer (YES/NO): YES